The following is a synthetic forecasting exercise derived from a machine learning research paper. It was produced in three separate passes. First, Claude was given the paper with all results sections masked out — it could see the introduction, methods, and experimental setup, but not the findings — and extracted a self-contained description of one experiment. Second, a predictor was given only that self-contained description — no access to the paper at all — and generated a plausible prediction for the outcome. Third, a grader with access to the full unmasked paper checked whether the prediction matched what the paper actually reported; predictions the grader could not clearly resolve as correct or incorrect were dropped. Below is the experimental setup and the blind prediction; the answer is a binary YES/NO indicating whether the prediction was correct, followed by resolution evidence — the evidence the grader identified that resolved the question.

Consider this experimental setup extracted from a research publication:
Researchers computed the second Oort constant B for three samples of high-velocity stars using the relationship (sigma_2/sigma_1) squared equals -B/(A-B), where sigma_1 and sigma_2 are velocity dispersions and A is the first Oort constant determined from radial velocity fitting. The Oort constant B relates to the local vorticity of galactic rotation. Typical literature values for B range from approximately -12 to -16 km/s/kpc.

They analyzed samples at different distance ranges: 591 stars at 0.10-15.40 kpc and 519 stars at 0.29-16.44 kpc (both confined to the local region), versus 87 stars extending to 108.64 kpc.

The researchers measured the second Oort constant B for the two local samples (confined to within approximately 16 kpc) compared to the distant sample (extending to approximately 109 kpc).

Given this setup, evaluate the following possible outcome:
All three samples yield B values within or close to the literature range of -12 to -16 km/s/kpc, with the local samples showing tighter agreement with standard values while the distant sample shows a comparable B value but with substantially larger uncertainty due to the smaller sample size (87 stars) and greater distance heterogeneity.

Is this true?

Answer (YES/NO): NO